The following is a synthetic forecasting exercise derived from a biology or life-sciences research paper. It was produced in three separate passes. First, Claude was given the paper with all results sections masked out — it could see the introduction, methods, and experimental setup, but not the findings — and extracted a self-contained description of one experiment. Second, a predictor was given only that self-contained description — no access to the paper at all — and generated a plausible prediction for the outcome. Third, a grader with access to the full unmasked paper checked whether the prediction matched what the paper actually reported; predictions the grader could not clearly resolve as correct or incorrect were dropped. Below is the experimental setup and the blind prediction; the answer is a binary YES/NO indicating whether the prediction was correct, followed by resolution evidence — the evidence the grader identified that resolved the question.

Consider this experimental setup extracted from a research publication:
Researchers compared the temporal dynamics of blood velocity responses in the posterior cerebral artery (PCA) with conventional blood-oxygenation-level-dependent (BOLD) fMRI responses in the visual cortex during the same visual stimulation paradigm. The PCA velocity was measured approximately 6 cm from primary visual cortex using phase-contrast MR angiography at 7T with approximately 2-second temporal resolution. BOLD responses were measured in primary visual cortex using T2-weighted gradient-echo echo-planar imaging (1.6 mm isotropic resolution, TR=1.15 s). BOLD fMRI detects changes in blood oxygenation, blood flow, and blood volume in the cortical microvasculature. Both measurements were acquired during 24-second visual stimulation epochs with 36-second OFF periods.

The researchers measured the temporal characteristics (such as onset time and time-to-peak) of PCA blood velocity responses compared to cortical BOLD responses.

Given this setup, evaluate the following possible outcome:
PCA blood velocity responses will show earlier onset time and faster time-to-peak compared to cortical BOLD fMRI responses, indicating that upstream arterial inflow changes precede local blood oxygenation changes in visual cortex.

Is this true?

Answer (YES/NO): NO